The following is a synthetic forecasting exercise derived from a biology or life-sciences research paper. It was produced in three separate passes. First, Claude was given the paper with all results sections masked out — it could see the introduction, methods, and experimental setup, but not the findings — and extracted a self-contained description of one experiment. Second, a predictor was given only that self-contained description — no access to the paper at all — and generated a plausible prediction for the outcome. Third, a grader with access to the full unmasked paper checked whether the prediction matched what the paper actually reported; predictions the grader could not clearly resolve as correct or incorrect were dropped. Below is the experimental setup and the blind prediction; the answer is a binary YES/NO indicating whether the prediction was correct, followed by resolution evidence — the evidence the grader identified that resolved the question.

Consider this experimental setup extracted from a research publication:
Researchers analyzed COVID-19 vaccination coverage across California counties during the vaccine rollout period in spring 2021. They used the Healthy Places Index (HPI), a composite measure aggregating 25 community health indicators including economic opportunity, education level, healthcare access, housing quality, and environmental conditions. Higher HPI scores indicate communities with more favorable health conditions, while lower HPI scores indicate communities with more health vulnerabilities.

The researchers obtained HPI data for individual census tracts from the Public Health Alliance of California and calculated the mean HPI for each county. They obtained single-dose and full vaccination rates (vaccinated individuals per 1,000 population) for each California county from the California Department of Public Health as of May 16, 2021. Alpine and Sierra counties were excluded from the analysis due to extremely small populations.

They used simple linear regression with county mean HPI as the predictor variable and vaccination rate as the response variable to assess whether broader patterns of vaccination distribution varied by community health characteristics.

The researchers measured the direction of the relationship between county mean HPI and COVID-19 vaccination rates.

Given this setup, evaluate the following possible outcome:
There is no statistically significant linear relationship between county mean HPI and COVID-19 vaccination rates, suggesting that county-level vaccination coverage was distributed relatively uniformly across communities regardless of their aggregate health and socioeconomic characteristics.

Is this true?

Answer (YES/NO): NO